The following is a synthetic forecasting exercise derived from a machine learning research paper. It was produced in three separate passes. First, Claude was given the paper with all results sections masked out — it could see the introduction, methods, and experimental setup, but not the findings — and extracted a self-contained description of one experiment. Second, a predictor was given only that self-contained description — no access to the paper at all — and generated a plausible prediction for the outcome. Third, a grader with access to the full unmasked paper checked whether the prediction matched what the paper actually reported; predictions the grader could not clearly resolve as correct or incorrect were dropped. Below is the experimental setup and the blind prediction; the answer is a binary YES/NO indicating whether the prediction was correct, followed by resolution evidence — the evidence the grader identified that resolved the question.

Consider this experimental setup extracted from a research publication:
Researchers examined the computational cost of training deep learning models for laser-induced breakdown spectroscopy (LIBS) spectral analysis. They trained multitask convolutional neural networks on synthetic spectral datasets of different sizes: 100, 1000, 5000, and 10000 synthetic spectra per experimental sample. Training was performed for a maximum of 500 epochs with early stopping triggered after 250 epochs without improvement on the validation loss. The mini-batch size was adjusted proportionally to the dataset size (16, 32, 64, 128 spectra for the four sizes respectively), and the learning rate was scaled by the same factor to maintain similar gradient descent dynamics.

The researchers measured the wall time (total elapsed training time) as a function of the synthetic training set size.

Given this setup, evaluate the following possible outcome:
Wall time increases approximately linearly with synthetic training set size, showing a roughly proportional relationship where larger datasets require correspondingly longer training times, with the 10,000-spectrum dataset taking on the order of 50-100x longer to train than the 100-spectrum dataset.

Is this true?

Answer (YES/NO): YES